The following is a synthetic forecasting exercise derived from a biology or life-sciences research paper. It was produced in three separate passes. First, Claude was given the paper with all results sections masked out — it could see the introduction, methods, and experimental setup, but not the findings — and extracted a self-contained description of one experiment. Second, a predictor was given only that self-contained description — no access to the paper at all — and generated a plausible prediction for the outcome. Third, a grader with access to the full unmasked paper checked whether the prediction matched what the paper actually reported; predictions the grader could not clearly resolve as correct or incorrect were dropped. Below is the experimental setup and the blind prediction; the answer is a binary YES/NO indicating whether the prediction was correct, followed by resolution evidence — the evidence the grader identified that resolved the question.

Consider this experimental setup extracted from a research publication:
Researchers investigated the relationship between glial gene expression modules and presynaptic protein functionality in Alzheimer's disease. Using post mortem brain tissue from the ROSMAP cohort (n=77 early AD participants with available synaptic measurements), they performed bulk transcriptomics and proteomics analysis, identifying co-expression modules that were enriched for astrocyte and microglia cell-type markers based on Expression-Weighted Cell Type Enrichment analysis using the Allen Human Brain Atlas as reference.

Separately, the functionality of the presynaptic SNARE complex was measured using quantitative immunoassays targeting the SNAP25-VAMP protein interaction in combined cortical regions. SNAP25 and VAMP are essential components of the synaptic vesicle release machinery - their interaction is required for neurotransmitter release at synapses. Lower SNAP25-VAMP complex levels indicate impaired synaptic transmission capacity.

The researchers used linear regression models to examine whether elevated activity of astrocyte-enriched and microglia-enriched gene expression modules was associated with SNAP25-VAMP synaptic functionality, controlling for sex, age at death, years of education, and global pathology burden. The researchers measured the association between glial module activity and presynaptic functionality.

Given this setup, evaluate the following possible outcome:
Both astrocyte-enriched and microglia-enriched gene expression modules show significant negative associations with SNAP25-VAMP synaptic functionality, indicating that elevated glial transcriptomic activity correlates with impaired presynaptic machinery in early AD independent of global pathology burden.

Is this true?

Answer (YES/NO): NO